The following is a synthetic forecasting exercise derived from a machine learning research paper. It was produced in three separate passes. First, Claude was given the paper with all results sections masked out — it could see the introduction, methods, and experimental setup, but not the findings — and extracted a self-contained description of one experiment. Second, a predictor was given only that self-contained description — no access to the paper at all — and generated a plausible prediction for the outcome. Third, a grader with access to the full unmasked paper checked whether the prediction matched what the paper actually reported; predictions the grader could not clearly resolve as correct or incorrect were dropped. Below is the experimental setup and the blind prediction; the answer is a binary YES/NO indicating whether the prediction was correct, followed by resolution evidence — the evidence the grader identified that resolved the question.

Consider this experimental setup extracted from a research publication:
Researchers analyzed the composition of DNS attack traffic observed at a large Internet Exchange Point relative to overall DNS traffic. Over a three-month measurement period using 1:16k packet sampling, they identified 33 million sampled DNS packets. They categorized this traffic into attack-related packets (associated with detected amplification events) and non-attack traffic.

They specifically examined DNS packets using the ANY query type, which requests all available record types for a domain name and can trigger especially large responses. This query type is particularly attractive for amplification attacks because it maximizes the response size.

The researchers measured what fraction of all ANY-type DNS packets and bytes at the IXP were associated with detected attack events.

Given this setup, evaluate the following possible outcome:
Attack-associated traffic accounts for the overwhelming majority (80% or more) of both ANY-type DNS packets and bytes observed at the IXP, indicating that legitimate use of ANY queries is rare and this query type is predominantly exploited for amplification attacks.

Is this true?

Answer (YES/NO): NO